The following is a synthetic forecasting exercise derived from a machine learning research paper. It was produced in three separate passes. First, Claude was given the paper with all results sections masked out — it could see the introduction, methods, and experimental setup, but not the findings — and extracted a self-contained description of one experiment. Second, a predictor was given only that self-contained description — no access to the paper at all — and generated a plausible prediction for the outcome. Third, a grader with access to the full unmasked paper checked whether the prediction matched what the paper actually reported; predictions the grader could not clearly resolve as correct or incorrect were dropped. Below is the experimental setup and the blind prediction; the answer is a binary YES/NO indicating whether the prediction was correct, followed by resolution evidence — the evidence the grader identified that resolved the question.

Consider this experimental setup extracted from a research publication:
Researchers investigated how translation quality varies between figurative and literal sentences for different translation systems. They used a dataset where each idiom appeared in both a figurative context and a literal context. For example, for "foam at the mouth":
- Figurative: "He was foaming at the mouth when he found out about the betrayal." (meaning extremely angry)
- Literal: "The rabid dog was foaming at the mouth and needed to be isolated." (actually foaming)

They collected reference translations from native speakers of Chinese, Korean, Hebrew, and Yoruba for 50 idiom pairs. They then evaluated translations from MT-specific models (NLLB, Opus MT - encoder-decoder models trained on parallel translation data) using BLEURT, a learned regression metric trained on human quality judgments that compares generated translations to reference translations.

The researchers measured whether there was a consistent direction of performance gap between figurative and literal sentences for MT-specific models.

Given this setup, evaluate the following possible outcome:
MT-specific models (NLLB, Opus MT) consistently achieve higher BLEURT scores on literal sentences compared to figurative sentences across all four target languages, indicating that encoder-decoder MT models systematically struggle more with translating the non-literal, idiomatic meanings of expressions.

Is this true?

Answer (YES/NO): YES